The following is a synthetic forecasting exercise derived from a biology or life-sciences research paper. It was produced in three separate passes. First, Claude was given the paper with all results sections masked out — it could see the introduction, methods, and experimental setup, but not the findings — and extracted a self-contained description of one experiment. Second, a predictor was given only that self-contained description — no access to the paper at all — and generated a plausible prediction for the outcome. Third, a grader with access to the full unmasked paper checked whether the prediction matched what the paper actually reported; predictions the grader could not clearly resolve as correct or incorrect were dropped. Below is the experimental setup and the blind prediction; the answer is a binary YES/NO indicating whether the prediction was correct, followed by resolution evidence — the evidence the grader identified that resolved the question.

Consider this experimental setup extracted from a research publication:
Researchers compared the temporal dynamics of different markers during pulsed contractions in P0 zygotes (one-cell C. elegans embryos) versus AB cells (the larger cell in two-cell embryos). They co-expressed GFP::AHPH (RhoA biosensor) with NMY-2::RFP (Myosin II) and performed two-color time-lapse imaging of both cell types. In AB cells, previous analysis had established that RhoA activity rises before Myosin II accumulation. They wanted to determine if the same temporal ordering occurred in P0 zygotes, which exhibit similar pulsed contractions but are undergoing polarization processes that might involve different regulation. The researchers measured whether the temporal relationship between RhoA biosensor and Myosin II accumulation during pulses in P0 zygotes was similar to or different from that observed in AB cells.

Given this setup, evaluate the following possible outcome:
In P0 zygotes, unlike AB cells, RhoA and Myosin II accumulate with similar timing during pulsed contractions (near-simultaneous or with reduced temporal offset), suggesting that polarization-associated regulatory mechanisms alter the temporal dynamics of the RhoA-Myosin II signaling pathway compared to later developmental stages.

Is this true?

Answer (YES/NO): NO